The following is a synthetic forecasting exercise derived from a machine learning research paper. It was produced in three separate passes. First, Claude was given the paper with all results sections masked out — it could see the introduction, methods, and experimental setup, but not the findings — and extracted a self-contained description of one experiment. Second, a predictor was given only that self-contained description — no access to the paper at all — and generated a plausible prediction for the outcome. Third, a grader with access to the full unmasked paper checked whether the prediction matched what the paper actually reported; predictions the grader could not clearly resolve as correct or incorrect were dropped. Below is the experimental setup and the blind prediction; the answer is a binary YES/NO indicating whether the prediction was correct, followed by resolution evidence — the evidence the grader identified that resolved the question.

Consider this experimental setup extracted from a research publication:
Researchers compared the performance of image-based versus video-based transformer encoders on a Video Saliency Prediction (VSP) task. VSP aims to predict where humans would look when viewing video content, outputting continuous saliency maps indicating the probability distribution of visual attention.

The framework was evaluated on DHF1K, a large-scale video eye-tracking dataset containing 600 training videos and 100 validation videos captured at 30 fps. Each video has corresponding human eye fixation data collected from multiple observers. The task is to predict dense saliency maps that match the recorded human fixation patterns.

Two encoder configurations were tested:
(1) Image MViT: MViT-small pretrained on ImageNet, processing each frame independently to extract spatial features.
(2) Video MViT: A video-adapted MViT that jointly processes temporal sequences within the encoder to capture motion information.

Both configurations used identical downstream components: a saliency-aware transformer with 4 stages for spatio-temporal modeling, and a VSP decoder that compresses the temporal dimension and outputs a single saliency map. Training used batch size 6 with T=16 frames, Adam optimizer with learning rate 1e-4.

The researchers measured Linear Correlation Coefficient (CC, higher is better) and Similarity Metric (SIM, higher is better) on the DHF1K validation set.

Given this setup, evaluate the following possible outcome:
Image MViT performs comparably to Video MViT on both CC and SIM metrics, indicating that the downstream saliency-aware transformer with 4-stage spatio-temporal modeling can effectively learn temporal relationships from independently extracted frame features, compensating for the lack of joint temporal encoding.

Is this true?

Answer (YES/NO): YES